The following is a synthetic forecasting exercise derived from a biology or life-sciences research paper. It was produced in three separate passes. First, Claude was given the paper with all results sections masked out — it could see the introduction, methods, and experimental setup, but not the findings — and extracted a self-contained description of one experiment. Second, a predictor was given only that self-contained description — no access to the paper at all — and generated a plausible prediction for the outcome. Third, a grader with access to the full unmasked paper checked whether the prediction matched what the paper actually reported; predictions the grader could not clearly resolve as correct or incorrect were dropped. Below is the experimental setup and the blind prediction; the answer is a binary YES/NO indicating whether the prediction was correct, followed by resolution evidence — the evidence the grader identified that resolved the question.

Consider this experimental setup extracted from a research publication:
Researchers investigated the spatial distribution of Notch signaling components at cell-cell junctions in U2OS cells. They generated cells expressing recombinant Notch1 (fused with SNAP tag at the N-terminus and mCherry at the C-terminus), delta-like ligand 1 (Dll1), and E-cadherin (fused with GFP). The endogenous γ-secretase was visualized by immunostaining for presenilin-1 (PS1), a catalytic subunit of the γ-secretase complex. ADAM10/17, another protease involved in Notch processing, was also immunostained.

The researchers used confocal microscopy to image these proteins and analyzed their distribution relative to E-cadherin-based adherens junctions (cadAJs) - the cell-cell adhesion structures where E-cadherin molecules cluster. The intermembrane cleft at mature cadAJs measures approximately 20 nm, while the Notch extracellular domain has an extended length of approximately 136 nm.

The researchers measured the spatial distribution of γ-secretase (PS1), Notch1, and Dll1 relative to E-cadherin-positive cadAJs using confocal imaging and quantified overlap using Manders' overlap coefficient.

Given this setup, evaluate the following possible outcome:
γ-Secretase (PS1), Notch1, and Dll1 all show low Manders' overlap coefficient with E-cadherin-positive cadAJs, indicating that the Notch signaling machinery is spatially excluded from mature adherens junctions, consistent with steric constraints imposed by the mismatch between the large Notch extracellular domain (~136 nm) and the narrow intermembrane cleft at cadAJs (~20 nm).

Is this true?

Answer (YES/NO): NO